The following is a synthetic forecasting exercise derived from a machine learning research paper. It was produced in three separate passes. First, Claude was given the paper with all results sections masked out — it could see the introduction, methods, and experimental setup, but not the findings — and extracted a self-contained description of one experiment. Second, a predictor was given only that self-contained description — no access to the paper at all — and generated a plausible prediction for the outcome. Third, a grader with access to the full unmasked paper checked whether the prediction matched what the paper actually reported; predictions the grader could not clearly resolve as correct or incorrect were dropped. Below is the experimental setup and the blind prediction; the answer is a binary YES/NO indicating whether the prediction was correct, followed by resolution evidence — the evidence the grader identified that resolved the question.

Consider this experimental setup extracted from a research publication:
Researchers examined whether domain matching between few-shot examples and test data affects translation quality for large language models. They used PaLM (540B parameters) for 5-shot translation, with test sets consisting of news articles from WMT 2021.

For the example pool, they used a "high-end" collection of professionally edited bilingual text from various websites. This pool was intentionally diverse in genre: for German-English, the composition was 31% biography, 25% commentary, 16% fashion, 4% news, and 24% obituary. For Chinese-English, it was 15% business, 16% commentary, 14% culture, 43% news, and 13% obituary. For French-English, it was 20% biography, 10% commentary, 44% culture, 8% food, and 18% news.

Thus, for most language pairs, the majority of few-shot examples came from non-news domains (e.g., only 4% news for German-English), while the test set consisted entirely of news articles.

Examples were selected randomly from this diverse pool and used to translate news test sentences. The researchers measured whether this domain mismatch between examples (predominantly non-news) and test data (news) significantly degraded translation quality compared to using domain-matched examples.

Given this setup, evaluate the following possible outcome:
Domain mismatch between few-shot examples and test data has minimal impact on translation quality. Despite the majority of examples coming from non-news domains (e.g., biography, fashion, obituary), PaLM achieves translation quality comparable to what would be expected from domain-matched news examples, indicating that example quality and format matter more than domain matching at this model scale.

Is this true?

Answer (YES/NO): YES